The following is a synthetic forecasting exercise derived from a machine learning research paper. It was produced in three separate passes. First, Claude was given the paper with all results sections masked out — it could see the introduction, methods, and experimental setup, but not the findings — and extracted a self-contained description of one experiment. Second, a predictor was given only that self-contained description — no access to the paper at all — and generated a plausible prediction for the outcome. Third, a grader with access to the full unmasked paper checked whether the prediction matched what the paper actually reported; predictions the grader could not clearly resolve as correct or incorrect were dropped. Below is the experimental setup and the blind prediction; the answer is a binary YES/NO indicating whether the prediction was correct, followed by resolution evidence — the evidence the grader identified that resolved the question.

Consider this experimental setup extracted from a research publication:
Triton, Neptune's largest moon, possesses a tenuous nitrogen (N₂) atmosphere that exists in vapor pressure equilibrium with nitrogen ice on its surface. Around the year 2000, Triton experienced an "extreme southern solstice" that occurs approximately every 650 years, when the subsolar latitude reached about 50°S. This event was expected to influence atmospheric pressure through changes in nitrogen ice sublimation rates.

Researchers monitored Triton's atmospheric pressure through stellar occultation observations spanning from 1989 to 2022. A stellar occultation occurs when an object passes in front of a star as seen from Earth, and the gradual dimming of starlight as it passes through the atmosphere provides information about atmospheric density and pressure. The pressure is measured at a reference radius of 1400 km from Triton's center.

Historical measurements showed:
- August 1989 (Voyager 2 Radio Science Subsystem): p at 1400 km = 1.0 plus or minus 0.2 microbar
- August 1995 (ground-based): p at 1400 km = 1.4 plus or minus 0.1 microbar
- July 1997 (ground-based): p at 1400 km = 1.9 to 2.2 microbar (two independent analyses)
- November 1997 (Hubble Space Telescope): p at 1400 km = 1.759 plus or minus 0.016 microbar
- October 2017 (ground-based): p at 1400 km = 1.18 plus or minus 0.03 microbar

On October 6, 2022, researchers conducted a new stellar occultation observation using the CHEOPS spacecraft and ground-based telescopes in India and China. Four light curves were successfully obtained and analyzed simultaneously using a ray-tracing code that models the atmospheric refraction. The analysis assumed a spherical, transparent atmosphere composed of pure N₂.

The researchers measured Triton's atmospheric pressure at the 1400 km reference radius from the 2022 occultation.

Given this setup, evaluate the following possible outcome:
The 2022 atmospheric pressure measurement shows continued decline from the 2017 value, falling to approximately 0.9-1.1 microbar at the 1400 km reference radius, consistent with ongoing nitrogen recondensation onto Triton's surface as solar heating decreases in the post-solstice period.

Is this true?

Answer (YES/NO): NO